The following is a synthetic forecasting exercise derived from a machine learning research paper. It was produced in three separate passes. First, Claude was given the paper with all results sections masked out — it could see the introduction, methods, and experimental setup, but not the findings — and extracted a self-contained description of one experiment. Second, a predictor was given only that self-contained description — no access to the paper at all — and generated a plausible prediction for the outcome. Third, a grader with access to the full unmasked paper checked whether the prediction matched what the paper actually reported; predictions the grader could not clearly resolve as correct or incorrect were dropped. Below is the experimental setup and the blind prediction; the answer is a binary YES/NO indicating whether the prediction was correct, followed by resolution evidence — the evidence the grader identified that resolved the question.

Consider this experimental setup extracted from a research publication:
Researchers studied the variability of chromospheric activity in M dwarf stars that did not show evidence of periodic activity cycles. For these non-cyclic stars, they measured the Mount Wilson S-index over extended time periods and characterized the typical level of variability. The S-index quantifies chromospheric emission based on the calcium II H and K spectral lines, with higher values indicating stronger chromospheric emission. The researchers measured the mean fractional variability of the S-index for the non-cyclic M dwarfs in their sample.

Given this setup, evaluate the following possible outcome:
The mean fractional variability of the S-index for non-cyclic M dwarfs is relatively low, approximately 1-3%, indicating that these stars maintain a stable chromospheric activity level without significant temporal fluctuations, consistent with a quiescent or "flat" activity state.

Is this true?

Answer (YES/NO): NO